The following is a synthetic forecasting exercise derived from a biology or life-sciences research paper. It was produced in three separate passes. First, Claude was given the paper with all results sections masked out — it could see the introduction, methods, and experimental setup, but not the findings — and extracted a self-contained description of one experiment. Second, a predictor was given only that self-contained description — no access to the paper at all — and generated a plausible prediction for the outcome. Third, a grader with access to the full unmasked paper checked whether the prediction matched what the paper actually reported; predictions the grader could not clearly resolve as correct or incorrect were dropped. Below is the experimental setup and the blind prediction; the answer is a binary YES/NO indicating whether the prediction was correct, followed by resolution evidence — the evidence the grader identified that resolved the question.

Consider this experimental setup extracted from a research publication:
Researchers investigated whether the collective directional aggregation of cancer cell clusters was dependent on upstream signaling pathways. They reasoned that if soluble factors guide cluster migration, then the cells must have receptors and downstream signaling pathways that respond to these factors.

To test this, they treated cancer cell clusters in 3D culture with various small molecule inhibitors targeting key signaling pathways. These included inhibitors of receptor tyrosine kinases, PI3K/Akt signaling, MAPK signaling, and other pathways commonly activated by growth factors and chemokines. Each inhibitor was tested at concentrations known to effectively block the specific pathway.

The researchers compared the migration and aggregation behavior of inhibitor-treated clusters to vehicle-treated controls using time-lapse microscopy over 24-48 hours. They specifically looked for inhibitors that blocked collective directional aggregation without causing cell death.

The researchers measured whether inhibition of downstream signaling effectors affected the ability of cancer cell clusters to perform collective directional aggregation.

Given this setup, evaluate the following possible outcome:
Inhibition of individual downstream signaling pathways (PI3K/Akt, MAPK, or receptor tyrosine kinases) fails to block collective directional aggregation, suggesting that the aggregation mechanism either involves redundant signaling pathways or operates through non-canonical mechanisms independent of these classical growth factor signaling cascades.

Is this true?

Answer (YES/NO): NO